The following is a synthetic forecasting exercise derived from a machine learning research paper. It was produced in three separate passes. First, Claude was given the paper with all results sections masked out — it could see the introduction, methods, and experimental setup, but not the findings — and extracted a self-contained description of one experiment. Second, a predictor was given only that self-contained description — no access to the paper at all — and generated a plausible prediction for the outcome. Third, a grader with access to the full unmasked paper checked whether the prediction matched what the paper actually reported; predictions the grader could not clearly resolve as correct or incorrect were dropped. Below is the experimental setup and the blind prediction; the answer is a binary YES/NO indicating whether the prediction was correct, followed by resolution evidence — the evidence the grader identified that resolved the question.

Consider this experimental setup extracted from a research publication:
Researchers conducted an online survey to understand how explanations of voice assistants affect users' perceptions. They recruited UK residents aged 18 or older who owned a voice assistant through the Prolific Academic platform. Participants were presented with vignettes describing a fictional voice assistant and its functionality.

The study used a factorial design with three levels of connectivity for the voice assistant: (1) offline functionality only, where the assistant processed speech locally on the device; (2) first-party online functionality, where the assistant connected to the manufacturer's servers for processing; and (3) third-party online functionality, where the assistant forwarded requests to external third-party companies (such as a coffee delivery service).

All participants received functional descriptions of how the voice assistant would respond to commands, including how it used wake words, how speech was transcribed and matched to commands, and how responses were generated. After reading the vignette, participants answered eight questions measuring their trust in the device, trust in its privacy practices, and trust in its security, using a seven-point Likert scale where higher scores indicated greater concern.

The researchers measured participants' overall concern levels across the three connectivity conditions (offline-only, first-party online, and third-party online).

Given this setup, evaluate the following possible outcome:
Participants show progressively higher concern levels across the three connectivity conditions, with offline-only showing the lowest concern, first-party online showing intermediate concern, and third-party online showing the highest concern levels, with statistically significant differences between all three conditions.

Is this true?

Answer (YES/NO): NO